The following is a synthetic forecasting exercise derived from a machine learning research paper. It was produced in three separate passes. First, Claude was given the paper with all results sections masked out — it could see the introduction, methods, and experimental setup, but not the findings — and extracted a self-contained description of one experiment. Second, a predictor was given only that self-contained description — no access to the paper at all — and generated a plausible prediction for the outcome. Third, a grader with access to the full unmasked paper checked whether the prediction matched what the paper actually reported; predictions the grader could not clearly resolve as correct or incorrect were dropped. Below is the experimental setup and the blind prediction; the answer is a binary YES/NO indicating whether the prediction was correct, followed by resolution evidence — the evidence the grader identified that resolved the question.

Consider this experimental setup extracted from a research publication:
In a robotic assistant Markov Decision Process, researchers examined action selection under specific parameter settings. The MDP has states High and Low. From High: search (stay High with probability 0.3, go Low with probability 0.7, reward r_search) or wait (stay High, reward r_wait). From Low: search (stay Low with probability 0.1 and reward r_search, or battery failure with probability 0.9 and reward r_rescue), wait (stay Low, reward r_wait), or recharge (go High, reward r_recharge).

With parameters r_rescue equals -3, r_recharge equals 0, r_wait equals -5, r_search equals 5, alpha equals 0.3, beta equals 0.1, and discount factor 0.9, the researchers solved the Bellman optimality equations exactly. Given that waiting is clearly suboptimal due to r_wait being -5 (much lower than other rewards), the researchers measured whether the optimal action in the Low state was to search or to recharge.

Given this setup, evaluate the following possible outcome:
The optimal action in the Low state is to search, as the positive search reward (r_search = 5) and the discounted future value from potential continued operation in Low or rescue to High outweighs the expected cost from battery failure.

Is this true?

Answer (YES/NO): NO